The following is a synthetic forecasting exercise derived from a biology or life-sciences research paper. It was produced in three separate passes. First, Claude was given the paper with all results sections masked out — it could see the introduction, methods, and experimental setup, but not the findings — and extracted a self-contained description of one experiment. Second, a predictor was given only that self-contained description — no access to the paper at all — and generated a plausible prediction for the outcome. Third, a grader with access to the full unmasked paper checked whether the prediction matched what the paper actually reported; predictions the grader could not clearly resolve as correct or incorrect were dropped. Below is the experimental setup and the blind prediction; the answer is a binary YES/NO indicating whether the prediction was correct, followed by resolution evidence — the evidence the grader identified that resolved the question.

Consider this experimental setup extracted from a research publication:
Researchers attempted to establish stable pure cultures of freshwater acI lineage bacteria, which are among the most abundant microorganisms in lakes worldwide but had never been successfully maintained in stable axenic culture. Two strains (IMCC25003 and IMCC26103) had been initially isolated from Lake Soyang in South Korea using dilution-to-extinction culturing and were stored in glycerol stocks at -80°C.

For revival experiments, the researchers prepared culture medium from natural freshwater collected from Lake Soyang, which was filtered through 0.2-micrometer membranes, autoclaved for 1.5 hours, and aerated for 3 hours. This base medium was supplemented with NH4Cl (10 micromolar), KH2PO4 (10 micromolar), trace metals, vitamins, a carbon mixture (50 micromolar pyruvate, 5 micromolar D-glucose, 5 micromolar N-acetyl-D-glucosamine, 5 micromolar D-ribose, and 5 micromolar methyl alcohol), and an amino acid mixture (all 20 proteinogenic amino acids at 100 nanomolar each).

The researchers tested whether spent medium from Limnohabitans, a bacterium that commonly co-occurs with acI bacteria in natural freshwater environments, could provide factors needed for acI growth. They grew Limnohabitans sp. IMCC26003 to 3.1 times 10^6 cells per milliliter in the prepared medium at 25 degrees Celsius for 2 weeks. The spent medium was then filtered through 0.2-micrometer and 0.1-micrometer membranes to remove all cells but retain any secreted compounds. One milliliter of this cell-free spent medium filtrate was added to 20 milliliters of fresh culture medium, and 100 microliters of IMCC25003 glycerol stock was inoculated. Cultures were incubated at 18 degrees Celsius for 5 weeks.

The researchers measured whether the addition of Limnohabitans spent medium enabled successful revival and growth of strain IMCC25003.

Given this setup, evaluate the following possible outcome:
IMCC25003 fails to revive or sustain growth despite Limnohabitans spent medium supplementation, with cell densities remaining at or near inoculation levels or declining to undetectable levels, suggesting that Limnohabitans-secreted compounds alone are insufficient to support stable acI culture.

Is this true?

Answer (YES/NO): YES